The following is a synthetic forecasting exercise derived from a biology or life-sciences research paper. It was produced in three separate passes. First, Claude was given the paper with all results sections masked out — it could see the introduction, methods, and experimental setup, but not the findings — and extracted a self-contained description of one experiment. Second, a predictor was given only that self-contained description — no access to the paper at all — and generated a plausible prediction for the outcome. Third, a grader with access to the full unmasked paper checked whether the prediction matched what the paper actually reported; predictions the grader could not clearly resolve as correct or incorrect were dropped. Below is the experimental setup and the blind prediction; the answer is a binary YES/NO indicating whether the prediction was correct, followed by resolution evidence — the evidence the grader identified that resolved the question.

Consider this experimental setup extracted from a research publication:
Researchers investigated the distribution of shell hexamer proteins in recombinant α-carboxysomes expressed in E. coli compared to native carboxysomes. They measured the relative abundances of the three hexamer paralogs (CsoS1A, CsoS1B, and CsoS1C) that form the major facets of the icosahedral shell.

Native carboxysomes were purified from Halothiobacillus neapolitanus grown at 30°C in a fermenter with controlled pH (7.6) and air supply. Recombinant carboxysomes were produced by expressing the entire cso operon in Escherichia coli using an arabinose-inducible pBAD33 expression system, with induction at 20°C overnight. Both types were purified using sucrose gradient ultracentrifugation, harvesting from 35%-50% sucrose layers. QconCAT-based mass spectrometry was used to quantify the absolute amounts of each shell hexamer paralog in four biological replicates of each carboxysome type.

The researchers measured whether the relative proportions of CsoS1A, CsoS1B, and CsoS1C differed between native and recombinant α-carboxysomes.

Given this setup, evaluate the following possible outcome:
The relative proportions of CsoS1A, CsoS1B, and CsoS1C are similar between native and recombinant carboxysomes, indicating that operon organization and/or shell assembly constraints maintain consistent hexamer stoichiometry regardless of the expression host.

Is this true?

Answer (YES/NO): NO